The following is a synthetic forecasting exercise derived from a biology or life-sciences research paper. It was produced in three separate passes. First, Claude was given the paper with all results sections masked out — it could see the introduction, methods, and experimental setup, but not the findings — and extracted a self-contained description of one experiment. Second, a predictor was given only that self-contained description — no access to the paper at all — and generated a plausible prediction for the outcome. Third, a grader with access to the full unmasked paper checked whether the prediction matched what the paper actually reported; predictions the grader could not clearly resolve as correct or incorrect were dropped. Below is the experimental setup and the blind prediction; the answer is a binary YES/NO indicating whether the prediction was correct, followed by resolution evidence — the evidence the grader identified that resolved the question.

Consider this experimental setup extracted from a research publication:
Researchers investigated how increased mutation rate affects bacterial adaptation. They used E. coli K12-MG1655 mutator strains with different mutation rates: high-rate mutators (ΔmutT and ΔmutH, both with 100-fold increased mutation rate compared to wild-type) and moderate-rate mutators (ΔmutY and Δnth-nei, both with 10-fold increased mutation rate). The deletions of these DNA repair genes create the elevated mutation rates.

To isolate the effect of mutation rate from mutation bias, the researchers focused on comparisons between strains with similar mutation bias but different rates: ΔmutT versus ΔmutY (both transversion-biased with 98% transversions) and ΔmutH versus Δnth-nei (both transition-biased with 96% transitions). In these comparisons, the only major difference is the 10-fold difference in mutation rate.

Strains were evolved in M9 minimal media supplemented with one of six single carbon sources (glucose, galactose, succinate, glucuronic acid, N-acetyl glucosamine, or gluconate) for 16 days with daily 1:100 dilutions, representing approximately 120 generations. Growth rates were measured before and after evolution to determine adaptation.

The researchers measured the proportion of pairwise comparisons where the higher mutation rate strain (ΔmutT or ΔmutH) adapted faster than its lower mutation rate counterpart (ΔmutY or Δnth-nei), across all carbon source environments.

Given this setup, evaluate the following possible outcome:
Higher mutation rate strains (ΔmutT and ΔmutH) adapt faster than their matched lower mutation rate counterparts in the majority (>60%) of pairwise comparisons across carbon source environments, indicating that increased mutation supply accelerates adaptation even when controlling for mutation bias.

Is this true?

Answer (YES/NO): YES